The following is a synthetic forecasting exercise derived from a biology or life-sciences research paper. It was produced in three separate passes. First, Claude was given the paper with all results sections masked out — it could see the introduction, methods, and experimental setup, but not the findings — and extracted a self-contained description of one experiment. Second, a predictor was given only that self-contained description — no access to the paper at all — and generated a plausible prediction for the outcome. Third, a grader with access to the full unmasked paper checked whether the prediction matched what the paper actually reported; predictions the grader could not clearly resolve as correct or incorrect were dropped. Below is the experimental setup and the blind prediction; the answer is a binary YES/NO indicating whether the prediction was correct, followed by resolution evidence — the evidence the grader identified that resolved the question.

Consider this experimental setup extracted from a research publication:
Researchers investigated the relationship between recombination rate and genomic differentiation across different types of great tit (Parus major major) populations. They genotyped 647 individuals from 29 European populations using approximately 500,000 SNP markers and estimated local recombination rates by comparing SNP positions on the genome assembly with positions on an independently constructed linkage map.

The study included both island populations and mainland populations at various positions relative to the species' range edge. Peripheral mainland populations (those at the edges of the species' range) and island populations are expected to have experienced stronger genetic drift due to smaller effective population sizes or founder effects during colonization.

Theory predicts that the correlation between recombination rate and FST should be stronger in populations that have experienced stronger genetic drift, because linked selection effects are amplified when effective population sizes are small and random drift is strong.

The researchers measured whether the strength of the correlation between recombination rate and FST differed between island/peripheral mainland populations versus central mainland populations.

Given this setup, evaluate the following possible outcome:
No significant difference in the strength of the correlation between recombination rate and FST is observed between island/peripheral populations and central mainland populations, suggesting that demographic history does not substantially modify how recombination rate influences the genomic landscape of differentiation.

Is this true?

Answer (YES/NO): NO